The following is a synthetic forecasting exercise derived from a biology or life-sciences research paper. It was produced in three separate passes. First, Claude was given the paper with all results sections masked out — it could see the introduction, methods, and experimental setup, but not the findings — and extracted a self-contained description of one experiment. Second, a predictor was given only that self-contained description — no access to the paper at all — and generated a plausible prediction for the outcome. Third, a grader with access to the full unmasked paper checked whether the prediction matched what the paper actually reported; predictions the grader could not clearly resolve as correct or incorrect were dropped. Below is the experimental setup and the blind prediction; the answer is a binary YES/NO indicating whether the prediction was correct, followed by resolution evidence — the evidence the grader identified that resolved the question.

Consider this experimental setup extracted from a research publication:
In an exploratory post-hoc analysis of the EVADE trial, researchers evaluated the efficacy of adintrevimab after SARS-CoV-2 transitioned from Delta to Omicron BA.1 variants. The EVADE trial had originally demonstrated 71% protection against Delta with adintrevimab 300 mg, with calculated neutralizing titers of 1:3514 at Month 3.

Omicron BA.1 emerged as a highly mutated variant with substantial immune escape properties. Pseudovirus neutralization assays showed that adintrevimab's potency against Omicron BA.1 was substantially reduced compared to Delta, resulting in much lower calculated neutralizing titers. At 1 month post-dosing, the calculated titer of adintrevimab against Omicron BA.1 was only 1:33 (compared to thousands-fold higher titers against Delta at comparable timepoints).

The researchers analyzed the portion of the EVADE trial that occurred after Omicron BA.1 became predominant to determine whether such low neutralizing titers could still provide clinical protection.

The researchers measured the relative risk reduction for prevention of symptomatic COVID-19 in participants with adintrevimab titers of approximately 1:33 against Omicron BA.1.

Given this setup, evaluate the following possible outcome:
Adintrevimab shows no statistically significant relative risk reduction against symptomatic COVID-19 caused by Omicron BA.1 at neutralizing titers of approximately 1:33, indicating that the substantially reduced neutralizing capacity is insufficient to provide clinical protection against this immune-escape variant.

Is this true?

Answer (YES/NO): NO